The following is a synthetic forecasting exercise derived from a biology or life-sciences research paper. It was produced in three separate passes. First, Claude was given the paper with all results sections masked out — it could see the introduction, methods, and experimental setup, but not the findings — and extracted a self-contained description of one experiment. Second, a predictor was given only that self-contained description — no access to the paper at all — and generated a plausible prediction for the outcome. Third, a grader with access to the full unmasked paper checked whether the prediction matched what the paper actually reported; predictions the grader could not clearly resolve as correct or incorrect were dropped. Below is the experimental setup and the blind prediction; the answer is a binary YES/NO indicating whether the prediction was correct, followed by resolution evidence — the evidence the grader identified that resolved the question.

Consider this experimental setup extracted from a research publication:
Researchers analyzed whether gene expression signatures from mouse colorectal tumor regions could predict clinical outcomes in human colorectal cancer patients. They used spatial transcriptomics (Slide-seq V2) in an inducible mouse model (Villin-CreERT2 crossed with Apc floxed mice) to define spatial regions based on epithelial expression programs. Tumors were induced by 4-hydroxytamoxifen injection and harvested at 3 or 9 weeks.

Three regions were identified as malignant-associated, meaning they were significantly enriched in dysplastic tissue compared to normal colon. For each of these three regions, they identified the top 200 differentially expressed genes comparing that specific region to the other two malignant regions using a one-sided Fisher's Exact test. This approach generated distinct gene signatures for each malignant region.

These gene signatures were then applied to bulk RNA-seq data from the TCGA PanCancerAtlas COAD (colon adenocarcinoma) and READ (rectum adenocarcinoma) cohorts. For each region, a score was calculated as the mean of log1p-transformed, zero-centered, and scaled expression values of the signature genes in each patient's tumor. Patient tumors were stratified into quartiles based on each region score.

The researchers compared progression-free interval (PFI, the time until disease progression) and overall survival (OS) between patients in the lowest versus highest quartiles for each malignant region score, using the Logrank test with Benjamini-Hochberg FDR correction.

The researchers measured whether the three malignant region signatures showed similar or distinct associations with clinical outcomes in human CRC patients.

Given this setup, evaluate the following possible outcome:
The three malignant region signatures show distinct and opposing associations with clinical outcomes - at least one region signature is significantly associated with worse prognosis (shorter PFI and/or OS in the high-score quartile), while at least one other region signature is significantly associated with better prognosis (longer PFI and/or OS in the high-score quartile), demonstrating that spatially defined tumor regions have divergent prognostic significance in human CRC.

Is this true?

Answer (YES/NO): YES